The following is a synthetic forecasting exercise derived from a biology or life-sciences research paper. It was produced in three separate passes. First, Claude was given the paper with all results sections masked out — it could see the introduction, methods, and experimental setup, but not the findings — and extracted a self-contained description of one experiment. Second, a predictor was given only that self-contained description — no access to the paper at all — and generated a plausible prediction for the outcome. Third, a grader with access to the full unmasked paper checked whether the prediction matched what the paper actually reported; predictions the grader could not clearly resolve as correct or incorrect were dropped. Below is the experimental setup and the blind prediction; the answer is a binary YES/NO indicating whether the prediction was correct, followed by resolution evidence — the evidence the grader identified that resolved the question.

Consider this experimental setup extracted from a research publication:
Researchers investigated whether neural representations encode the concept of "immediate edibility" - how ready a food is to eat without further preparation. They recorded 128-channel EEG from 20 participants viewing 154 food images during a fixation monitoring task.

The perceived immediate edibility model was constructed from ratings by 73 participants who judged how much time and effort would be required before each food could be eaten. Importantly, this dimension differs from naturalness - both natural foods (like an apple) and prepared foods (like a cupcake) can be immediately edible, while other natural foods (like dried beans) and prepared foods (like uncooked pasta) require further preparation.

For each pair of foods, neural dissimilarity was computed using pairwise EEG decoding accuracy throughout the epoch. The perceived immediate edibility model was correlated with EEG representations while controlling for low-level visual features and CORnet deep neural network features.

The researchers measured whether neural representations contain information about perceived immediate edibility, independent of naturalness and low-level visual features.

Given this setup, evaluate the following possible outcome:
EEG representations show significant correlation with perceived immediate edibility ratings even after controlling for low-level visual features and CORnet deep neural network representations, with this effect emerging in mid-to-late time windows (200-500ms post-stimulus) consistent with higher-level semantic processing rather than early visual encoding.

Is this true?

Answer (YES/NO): NO